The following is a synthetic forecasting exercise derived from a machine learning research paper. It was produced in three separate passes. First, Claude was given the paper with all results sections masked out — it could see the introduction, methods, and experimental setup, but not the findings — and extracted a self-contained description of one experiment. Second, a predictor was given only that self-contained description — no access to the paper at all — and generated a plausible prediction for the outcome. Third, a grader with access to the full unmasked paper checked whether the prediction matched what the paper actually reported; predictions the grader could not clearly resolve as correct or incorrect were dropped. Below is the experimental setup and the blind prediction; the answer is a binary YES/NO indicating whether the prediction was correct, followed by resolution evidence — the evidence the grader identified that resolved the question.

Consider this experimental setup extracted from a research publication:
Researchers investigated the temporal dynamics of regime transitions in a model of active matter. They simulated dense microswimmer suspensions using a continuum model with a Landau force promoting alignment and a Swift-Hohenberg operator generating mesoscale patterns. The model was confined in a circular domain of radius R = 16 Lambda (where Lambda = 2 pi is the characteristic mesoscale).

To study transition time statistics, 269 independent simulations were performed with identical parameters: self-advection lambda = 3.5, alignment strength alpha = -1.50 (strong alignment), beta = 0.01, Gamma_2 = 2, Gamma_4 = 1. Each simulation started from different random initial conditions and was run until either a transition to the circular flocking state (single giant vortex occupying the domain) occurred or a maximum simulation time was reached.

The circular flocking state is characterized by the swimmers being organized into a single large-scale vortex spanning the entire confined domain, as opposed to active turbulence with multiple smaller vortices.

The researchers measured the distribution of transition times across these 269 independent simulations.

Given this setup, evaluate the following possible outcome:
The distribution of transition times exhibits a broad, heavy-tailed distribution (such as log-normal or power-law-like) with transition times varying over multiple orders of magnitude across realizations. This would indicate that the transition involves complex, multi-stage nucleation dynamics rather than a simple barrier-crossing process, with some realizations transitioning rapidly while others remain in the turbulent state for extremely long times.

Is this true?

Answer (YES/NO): YES